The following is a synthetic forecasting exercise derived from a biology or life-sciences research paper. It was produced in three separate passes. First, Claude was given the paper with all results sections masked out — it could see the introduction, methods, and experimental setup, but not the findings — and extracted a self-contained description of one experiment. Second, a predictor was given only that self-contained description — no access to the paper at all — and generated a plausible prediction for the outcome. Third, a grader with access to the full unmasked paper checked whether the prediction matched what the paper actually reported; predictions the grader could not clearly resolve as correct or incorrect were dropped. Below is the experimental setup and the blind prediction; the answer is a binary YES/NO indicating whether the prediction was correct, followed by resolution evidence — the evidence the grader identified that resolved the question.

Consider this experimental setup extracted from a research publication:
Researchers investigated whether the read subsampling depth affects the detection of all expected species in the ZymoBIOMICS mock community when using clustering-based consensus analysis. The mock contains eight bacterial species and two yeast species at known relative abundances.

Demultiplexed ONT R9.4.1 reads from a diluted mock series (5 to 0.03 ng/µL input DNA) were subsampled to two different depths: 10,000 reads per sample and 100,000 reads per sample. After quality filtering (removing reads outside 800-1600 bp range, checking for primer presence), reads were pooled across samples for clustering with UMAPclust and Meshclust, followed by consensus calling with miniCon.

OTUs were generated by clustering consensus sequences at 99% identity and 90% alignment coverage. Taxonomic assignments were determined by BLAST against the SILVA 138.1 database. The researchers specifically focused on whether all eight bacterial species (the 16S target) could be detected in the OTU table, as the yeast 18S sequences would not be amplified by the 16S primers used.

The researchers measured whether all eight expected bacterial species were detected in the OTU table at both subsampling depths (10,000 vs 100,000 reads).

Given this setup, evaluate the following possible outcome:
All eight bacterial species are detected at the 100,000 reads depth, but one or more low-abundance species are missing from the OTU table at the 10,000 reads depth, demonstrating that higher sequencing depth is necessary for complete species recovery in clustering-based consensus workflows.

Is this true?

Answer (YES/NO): NO